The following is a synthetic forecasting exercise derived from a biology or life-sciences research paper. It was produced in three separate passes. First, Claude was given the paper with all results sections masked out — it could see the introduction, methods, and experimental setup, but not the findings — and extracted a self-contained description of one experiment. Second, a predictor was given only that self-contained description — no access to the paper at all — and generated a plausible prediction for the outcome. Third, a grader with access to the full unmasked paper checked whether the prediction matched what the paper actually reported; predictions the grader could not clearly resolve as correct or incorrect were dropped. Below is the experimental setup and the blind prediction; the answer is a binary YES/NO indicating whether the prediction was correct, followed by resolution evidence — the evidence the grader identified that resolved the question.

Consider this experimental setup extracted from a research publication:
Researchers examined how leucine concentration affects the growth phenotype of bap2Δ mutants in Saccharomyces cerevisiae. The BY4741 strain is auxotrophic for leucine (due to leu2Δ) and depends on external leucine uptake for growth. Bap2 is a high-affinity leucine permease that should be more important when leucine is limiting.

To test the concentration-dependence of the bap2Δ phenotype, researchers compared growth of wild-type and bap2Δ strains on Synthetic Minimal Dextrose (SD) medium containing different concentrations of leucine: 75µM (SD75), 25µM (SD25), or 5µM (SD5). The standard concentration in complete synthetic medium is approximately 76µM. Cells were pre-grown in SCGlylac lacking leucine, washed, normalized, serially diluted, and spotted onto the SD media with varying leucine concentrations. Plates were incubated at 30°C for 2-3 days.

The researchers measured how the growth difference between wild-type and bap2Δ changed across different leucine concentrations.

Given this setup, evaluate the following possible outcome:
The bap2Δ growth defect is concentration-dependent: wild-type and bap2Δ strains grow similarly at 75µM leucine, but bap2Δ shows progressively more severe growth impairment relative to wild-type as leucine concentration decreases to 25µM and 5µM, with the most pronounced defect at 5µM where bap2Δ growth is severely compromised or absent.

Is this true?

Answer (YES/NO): NO